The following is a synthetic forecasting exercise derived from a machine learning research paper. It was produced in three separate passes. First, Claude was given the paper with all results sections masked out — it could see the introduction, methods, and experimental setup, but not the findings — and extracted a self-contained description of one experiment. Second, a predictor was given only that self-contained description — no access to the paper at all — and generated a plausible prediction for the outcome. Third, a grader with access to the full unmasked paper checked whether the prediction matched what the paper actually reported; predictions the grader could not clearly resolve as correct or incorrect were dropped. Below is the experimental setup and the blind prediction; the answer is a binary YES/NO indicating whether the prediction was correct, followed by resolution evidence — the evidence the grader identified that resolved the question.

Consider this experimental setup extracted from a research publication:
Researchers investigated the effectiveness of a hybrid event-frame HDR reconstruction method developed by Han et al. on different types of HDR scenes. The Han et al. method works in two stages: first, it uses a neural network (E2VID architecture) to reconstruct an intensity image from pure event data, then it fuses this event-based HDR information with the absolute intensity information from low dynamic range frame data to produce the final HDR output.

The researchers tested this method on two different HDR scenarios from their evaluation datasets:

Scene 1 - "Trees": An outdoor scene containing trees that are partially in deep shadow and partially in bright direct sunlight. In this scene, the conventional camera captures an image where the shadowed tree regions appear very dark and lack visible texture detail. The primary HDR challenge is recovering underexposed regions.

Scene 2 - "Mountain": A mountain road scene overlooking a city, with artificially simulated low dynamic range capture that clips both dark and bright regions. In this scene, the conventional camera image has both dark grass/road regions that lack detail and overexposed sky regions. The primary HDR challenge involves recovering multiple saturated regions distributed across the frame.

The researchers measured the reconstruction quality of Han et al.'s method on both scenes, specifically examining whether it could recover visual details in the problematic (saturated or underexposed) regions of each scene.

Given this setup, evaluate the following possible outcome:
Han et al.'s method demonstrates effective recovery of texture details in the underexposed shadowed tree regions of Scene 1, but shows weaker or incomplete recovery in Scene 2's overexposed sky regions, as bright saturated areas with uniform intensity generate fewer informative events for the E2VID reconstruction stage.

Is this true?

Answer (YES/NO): NO